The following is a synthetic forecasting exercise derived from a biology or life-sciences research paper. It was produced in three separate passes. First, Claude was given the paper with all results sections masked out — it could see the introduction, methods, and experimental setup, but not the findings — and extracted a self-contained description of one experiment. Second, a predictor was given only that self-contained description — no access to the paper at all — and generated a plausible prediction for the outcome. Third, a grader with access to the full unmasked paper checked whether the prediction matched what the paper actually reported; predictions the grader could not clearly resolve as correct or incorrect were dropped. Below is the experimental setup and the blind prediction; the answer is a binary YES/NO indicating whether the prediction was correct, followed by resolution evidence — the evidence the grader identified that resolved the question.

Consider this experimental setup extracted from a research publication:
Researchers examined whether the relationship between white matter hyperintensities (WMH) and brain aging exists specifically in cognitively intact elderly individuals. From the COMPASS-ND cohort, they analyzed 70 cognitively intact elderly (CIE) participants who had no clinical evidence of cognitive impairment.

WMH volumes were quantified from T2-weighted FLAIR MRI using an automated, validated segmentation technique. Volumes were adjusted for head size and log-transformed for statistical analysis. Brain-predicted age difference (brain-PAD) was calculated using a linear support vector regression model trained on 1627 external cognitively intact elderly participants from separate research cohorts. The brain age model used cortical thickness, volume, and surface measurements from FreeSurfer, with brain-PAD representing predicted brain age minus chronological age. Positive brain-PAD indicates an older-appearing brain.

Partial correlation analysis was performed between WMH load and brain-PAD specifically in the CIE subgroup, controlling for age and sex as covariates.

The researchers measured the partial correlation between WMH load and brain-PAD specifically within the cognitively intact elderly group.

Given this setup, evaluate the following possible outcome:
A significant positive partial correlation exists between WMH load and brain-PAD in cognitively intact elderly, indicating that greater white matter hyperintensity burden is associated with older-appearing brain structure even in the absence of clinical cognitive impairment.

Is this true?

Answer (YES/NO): NO